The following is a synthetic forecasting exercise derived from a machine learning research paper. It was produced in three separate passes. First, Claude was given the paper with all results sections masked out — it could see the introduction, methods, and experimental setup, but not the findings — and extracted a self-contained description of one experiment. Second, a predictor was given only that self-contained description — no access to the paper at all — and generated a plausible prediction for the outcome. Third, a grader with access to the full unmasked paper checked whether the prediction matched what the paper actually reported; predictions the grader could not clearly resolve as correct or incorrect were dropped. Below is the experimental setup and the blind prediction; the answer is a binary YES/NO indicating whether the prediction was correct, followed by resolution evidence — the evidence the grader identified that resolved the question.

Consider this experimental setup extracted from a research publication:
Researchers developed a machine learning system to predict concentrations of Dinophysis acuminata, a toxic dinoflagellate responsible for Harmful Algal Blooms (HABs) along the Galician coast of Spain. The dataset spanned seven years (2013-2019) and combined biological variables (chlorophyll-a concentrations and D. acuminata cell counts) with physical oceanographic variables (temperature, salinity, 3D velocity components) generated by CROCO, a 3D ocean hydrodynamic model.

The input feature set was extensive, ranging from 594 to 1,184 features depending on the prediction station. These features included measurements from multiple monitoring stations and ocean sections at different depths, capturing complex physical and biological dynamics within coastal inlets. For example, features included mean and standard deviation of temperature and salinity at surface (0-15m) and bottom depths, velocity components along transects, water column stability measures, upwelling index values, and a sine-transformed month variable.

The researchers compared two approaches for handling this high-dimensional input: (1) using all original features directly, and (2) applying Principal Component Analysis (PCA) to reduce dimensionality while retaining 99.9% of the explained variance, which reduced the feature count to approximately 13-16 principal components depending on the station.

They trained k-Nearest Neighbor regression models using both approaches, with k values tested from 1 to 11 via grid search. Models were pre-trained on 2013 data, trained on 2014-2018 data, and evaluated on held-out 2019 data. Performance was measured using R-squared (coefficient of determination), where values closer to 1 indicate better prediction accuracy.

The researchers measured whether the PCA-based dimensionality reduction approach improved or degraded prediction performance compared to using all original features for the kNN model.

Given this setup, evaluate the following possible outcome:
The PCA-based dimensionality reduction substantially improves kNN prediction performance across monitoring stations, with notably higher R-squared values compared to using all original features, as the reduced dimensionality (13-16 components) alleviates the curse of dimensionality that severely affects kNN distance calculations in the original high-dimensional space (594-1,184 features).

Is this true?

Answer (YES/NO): NO